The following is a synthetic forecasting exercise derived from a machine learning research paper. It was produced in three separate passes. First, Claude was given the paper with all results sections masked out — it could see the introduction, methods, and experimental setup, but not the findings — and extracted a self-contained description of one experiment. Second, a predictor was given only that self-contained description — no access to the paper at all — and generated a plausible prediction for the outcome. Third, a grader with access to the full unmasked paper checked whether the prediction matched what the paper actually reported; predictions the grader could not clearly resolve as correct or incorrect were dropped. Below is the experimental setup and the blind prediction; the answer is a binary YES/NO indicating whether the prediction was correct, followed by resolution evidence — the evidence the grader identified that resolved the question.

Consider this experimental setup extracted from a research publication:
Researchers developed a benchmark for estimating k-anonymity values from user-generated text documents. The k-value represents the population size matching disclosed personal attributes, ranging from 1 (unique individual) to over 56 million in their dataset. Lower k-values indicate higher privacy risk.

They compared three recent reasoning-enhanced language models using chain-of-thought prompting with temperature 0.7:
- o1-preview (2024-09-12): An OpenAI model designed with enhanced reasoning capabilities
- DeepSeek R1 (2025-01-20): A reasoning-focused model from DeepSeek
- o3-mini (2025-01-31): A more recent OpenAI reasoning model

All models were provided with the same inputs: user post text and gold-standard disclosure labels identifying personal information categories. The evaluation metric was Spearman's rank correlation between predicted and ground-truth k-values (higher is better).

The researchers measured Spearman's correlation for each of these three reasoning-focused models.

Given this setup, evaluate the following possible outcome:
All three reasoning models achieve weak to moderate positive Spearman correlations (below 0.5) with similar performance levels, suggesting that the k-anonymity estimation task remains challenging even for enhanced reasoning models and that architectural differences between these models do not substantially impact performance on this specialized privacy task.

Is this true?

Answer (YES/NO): NO